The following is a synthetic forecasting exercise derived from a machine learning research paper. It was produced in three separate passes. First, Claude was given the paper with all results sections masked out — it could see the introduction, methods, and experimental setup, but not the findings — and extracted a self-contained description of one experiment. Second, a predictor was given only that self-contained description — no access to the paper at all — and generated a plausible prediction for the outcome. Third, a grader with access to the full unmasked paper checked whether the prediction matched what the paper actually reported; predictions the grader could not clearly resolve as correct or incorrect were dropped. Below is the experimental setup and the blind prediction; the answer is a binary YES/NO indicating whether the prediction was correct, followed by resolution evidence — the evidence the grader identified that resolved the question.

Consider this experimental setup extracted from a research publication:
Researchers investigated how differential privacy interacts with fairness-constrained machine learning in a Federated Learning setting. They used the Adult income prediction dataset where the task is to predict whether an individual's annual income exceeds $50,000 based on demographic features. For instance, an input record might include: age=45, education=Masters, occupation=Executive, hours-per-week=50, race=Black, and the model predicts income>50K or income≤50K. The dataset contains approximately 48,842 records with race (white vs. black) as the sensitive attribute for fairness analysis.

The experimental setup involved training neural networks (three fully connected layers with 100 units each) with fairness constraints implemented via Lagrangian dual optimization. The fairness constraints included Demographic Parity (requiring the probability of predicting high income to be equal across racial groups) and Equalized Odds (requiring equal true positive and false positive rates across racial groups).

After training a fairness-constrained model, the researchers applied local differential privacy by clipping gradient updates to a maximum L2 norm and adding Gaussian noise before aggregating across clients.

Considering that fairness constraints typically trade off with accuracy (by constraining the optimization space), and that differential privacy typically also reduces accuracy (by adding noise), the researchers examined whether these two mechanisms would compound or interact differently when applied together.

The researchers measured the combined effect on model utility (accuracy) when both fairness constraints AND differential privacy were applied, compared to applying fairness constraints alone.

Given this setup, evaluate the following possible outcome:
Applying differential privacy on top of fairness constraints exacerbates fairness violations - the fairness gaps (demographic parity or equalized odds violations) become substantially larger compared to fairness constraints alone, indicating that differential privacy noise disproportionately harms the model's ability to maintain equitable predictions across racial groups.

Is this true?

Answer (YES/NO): YES